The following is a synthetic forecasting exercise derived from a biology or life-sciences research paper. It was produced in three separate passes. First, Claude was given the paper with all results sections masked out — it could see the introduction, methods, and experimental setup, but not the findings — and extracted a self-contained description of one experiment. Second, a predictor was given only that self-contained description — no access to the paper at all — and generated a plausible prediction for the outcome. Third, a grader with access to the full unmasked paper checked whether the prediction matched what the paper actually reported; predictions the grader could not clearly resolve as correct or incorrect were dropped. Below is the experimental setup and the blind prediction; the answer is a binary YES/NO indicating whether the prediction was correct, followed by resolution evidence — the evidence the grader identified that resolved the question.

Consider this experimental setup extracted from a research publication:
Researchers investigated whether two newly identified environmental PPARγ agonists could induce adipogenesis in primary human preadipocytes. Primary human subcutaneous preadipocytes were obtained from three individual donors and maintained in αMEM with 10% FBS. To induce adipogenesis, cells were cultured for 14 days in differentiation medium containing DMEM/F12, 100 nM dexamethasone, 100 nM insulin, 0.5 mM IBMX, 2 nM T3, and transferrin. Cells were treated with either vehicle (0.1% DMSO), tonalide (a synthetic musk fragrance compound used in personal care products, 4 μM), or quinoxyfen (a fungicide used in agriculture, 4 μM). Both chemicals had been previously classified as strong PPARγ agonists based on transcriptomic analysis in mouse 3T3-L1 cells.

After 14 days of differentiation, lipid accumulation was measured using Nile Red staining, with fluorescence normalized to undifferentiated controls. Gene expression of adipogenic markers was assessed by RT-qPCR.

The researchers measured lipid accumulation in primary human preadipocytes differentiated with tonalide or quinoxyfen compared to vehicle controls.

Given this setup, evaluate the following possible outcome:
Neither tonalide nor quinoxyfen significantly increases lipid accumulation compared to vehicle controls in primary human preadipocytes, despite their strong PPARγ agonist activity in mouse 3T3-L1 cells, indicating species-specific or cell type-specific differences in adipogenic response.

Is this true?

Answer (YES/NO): NO